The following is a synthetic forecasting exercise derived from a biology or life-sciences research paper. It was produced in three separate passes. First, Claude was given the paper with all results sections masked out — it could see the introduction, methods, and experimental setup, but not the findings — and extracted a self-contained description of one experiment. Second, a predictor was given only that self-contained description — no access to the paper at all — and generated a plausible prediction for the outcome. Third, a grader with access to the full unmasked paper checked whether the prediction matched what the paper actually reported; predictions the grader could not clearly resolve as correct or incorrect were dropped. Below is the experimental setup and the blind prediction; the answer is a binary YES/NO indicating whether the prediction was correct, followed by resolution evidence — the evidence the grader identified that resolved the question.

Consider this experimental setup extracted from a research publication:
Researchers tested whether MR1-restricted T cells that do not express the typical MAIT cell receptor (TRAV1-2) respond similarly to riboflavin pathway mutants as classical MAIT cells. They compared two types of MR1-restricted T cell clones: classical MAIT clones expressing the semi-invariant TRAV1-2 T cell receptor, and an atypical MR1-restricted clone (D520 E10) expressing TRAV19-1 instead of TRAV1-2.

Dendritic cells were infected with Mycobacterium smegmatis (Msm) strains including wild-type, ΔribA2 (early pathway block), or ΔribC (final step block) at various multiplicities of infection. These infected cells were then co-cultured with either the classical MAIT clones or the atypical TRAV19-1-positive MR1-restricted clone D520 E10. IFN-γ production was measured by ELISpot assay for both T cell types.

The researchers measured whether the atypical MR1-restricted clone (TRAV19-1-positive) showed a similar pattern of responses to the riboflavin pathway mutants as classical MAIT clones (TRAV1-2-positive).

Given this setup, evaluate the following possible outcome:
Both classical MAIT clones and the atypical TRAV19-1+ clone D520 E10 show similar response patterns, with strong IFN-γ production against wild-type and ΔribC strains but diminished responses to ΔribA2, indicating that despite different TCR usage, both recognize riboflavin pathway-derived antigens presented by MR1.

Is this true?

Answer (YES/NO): YES